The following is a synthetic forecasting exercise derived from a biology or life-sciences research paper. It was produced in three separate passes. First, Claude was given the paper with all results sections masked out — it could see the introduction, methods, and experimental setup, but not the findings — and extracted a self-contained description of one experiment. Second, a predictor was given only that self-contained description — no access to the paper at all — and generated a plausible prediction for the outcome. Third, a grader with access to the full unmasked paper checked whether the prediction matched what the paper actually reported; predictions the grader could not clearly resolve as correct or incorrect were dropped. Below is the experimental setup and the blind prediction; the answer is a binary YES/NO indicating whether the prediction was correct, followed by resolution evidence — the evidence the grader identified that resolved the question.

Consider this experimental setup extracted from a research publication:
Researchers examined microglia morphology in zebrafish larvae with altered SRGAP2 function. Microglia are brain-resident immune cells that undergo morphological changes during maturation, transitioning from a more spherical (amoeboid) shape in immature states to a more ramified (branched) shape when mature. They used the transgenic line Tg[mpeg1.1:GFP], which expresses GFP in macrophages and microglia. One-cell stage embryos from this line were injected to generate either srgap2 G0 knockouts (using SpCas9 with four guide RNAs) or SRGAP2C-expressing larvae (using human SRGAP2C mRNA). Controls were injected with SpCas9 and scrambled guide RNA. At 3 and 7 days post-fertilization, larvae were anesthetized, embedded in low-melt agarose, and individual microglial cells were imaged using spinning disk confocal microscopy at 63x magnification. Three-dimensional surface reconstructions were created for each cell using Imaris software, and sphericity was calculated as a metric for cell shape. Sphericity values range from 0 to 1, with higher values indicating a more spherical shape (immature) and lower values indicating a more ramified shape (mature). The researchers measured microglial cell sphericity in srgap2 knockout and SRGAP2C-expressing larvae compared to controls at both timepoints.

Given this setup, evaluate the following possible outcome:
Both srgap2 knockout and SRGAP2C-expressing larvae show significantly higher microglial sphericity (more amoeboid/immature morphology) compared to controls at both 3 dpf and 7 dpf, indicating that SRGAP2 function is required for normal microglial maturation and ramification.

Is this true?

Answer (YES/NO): YES